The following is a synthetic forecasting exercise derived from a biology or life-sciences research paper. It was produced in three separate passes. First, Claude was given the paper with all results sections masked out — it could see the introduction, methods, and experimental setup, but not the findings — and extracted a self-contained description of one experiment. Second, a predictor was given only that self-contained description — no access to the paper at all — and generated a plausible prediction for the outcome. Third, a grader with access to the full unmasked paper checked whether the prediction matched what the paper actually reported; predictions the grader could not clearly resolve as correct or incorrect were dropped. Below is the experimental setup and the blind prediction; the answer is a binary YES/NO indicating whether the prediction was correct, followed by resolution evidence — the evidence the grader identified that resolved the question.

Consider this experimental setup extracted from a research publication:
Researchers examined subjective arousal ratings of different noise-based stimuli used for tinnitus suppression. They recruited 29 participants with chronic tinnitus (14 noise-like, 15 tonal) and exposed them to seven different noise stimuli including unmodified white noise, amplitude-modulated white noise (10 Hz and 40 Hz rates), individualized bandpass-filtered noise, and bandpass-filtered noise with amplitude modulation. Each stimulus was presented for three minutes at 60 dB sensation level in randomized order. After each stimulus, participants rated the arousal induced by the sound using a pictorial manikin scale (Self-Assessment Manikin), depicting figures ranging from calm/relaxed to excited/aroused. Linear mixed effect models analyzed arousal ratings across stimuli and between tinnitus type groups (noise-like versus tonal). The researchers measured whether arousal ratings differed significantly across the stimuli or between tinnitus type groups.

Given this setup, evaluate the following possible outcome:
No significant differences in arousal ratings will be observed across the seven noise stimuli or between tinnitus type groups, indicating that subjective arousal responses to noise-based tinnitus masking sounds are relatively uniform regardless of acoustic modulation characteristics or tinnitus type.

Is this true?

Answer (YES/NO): NO